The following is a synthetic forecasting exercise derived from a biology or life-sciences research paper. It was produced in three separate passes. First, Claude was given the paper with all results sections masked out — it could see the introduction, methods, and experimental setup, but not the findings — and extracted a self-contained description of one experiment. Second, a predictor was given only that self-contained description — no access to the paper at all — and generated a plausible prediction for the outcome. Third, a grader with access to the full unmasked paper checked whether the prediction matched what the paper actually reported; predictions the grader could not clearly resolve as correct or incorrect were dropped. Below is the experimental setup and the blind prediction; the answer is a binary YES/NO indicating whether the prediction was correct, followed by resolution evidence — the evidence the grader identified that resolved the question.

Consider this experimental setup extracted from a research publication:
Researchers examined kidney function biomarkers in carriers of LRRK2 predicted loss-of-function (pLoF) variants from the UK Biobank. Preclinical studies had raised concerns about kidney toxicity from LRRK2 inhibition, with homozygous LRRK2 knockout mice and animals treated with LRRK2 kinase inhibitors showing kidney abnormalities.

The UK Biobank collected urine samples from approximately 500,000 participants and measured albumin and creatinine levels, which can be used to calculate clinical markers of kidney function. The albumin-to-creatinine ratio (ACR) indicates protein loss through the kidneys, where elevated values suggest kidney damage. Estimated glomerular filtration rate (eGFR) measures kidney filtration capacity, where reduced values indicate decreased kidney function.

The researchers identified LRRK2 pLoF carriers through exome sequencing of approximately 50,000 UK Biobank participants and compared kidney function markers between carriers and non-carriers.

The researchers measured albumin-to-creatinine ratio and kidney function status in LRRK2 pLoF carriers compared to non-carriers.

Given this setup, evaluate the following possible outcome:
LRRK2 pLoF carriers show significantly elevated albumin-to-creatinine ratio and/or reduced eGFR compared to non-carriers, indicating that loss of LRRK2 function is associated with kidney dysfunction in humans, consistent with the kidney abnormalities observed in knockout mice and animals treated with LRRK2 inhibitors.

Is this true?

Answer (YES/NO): NO